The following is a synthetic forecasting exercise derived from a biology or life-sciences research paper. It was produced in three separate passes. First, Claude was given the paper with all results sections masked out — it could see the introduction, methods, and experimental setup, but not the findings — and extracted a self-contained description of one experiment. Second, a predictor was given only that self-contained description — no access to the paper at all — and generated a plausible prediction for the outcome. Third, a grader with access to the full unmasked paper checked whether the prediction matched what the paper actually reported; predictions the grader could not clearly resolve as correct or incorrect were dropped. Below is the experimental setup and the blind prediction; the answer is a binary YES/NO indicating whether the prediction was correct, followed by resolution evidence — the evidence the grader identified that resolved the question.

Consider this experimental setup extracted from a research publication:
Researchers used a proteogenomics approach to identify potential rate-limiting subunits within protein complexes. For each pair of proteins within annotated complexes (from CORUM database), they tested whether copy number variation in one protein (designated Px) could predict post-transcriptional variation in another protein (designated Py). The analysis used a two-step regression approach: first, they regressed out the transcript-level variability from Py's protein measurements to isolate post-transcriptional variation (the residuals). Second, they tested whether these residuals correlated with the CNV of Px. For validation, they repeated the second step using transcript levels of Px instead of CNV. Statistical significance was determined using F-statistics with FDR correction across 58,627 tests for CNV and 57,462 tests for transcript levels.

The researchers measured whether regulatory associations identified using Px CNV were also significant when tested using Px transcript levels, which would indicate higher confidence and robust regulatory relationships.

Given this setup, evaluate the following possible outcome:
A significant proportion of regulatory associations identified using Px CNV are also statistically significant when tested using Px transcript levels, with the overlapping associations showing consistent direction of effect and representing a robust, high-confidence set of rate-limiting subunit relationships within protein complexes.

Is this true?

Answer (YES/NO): YES